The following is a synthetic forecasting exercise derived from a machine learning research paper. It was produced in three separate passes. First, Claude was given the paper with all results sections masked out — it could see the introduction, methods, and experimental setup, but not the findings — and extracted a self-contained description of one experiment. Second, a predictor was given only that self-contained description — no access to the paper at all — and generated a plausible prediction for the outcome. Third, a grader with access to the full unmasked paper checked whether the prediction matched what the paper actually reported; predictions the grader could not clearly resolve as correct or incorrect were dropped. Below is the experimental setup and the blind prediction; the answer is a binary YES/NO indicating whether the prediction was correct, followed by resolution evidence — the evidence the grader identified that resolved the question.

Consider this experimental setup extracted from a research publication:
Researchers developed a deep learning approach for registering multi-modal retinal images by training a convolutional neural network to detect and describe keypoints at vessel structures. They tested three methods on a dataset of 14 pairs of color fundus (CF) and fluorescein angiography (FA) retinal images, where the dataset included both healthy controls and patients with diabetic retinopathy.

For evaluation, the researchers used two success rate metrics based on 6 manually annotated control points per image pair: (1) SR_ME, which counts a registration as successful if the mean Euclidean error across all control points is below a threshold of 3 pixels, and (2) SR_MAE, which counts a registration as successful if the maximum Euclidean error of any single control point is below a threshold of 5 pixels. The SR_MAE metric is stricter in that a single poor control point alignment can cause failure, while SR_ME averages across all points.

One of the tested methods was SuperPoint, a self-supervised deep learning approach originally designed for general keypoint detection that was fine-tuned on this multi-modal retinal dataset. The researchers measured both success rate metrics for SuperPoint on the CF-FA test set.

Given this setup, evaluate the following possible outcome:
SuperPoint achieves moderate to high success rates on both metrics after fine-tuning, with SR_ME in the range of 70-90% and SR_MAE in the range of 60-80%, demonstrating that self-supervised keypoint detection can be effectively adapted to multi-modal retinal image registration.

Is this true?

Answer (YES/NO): NO